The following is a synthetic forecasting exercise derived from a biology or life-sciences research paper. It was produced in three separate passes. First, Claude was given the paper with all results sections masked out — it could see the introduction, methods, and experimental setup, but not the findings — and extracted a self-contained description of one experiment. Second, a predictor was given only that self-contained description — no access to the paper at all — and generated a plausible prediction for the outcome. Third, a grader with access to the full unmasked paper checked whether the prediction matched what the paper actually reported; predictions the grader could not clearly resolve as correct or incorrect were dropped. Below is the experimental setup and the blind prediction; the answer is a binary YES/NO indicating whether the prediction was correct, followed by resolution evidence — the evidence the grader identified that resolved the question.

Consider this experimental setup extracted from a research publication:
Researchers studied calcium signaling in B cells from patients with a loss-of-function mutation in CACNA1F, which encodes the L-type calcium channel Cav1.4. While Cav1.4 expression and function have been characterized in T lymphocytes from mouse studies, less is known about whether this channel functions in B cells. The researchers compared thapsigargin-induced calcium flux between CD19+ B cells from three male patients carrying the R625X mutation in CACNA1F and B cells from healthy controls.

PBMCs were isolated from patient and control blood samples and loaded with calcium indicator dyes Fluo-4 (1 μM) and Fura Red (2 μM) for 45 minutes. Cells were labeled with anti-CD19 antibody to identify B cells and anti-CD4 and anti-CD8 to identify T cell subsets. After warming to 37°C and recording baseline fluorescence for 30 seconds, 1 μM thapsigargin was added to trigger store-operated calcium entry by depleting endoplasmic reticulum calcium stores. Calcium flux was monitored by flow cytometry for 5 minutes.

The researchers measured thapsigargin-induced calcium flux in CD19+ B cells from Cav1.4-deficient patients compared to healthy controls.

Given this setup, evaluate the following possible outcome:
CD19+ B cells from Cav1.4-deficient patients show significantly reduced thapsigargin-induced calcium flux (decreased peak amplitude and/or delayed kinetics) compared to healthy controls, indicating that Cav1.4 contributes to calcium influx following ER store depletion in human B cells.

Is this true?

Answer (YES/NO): NO